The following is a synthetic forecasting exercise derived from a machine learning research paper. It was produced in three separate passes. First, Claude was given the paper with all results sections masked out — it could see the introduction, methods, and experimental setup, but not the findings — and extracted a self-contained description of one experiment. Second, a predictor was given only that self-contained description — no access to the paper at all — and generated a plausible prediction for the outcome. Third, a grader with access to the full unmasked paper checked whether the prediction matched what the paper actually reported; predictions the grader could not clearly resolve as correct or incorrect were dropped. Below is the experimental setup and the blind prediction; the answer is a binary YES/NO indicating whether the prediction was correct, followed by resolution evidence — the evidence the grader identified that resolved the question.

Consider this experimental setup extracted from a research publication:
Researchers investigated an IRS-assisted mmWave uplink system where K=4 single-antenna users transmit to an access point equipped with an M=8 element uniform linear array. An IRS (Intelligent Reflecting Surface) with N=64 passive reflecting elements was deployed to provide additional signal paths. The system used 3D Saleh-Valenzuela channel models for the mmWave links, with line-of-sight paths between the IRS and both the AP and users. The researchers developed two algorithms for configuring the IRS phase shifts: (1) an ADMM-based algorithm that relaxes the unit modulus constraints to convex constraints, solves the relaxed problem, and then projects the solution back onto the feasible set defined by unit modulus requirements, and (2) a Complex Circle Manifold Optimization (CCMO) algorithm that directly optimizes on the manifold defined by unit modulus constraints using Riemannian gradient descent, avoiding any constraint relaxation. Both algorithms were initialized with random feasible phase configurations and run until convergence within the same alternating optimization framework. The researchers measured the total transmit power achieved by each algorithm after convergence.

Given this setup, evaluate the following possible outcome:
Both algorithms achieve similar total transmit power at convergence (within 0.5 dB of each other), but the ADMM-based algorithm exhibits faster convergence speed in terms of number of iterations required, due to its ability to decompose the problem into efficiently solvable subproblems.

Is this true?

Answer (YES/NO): NO